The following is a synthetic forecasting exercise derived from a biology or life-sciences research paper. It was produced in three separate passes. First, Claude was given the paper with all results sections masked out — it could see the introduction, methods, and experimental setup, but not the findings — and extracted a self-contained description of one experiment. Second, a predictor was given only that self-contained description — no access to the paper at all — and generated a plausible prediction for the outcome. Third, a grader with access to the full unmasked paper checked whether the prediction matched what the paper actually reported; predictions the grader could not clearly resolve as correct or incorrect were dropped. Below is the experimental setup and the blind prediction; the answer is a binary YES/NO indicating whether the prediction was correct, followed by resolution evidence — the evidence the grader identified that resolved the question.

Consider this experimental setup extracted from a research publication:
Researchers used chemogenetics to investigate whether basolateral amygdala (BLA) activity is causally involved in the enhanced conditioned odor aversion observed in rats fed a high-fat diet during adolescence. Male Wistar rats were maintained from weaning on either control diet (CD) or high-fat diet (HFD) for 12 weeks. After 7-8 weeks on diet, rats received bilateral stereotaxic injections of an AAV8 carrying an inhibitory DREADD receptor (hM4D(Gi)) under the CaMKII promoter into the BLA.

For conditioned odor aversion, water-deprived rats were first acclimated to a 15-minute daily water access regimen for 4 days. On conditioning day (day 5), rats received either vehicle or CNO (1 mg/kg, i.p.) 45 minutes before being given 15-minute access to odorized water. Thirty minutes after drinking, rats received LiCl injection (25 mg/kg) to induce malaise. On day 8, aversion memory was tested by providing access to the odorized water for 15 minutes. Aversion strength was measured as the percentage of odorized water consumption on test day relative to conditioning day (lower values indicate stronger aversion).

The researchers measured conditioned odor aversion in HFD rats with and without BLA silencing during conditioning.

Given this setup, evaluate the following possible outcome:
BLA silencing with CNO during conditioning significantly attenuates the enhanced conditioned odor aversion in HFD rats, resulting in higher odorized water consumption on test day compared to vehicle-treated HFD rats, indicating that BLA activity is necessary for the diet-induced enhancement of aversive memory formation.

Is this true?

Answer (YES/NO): YES